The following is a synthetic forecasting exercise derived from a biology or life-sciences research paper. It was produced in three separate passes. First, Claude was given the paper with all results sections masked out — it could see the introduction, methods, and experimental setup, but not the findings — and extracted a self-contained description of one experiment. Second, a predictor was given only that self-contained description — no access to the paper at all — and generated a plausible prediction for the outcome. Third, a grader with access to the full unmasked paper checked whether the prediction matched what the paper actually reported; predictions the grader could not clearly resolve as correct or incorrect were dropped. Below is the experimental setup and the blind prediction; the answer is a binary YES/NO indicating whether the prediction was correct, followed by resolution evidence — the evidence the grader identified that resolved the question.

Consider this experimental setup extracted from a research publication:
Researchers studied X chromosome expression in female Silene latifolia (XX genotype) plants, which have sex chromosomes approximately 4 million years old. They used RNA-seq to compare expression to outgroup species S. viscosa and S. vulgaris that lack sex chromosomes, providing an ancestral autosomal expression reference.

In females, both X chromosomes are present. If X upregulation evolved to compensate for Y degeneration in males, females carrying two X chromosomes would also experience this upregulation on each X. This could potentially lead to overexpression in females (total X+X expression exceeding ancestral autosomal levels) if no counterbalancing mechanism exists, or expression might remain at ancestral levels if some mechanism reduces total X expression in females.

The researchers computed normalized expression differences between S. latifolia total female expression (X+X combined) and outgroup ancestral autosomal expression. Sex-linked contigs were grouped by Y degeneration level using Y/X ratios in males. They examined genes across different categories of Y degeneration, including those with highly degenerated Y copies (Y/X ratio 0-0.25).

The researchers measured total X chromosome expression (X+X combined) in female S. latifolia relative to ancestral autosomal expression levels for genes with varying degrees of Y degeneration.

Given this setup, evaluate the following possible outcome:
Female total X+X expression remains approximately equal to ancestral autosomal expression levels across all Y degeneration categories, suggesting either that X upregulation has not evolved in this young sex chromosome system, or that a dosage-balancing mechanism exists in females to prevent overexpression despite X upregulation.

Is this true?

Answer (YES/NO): NO